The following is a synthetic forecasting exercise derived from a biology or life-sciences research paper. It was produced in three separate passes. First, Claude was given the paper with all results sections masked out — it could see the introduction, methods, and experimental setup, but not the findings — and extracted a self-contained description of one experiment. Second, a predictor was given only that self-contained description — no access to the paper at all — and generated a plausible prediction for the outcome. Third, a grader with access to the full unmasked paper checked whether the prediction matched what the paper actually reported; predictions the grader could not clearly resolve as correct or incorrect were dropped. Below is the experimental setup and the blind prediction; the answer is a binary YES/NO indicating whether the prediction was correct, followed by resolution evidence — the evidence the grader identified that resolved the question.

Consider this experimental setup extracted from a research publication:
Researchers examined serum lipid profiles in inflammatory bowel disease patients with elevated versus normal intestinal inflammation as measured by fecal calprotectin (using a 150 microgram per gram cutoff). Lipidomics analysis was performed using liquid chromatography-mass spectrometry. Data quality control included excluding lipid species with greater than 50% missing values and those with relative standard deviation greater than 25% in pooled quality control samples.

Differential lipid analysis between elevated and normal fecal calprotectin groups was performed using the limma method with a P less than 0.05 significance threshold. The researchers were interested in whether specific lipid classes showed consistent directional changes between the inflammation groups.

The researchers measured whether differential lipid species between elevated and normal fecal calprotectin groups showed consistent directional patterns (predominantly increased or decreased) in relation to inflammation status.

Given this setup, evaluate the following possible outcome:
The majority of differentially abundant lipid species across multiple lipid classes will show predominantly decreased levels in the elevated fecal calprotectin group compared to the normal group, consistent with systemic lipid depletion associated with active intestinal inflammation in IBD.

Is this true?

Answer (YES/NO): NO